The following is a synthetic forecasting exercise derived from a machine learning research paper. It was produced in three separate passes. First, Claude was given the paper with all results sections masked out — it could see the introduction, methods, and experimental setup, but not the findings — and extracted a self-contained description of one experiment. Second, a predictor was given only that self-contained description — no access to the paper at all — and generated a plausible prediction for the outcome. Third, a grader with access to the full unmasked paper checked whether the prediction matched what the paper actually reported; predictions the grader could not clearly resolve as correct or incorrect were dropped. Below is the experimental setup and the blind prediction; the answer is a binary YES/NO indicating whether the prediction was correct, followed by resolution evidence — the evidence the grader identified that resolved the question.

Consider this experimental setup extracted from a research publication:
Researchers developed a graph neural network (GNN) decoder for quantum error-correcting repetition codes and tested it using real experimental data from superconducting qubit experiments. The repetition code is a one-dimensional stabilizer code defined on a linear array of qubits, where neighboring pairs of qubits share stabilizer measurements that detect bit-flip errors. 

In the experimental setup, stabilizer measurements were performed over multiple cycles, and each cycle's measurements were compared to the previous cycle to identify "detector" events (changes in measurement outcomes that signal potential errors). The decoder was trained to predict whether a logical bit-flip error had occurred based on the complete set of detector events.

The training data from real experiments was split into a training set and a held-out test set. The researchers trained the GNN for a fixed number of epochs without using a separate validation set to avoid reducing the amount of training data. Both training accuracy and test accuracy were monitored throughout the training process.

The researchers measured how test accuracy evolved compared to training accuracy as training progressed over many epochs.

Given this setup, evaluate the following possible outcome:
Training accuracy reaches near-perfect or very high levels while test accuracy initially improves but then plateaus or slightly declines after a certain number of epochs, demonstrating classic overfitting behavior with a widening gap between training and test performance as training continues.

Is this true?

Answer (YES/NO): YES